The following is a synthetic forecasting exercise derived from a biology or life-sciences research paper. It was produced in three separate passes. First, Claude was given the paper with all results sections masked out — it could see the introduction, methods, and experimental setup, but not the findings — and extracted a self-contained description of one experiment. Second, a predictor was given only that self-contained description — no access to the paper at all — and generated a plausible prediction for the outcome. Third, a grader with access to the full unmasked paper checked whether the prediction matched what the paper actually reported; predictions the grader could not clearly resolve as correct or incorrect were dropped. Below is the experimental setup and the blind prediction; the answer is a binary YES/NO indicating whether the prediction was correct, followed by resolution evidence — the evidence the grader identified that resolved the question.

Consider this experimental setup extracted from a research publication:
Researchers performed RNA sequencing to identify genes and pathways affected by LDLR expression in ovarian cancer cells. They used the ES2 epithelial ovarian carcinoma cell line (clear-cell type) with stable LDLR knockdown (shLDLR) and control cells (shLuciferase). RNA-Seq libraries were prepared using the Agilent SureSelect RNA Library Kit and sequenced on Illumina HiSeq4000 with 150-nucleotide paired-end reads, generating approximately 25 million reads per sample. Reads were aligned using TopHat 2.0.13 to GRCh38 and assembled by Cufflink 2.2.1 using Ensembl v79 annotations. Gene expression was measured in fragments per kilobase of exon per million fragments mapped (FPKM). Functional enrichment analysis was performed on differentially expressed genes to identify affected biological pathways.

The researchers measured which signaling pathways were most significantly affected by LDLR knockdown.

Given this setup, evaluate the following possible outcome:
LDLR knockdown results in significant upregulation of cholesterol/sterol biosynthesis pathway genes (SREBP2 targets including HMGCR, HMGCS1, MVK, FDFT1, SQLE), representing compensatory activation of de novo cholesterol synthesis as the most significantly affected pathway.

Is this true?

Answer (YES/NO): NO